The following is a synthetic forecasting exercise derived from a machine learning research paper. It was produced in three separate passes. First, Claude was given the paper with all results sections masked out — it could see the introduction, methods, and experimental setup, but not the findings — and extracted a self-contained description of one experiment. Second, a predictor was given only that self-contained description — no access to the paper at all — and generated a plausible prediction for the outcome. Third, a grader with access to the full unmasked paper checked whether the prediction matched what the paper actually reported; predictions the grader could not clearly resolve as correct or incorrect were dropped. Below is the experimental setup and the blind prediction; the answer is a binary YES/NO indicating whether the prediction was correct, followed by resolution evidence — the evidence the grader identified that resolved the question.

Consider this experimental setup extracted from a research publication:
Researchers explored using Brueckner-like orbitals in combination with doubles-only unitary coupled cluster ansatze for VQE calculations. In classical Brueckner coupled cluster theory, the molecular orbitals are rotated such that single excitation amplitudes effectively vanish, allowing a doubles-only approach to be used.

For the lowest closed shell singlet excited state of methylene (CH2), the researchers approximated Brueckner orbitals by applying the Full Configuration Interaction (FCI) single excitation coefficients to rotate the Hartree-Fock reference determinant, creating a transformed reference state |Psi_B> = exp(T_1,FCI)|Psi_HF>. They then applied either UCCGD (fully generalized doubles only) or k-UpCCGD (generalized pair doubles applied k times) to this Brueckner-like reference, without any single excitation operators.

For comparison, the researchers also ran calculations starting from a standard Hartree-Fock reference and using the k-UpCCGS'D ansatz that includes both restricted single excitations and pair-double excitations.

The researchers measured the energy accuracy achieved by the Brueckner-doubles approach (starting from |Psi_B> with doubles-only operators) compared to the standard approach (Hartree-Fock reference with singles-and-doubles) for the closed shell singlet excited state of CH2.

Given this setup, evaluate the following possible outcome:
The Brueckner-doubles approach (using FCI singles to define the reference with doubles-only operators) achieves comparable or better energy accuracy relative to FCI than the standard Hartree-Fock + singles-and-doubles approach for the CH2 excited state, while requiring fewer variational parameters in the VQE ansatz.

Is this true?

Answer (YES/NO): NO